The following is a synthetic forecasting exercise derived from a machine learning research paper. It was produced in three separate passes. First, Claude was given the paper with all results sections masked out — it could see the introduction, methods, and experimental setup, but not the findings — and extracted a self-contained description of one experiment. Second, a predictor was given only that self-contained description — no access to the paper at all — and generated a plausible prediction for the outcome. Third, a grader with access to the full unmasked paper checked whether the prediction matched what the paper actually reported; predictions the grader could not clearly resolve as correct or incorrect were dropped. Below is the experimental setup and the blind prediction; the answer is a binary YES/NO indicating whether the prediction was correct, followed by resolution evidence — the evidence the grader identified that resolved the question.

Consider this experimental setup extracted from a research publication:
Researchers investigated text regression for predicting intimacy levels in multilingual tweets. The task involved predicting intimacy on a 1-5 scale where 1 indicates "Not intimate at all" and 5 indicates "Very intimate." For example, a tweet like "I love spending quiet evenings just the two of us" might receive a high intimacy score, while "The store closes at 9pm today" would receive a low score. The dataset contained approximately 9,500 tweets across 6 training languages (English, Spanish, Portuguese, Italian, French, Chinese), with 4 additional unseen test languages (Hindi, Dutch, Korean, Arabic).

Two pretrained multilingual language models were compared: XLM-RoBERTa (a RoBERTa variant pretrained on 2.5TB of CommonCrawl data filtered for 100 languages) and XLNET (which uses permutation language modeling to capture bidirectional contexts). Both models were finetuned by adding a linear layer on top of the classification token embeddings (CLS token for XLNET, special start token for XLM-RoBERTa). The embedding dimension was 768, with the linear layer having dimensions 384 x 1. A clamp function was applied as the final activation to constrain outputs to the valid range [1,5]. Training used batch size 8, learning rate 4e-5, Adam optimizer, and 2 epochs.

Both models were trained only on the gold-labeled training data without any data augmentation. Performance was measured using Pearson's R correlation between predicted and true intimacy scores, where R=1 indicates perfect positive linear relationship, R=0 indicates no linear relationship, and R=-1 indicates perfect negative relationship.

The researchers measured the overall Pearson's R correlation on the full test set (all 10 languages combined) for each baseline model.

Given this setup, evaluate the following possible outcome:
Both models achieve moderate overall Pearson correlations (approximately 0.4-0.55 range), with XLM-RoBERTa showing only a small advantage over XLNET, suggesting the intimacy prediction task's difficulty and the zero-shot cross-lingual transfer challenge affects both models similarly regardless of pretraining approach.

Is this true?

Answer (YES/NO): NO